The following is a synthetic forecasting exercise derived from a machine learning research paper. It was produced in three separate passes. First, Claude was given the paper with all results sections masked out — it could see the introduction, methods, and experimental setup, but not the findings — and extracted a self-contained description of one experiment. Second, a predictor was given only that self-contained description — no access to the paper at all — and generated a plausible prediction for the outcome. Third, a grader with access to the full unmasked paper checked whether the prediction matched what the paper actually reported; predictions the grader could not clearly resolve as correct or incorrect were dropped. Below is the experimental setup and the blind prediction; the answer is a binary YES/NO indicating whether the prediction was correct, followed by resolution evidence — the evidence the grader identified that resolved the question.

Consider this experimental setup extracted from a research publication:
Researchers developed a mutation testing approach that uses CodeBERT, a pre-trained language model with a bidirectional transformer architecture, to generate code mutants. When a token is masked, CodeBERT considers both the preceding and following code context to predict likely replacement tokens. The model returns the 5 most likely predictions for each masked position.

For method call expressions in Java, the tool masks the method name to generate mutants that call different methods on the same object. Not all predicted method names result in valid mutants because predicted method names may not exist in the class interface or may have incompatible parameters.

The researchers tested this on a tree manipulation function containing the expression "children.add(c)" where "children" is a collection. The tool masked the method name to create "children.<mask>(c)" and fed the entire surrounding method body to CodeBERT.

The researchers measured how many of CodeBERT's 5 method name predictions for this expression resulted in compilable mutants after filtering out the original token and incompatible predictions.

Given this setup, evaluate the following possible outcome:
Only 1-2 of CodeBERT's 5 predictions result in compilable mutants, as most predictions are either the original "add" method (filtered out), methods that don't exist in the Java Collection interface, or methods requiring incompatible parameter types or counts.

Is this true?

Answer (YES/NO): YES